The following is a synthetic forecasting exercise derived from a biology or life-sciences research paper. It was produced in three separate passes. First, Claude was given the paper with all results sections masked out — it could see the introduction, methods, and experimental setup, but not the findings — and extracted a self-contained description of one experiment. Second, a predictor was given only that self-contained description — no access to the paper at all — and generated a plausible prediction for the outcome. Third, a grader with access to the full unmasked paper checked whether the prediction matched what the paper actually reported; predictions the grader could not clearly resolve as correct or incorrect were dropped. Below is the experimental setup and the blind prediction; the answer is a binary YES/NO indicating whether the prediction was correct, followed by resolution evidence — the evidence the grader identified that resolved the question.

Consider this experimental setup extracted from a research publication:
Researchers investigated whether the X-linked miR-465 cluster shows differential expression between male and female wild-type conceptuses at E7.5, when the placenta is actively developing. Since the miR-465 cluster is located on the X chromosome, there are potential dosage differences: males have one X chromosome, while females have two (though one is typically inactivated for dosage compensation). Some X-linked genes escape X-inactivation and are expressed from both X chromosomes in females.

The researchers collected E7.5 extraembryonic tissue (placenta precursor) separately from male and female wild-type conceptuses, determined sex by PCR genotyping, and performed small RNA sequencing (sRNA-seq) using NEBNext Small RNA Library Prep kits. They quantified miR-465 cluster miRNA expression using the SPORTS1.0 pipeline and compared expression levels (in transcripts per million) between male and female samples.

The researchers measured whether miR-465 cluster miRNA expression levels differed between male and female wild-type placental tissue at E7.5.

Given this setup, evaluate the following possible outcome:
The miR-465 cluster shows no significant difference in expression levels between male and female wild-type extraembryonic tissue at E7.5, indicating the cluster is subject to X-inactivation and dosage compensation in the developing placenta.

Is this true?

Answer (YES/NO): YES